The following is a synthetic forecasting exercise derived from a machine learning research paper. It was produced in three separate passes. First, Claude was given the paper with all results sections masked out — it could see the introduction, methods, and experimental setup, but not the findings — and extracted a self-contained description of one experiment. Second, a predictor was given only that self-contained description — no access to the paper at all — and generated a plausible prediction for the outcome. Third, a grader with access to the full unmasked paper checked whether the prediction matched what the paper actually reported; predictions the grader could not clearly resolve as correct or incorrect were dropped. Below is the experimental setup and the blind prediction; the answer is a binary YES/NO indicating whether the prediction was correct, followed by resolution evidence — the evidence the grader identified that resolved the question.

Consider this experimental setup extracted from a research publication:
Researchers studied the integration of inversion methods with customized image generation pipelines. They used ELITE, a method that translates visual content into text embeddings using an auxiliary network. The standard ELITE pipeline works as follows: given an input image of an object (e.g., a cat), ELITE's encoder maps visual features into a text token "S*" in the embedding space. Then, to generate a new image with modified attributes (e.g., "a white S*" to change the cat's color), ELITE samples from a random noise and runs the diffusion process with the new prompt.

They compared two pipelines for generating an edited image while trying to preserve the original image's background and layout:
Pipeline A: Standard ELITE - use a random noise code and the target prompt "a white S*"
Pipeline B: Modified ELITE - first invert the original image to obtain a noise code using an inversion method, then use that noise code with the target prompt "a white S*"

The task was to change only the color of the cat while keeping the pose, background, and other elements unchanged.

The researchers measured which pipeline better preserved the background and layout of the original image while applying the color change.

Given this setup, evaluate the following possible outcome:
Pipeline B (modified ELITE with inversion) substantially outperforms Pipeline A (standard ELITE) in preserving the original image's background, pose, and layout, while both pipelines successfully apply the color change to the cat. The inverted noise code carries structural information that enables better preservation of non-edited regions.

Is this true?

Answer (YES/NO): YES